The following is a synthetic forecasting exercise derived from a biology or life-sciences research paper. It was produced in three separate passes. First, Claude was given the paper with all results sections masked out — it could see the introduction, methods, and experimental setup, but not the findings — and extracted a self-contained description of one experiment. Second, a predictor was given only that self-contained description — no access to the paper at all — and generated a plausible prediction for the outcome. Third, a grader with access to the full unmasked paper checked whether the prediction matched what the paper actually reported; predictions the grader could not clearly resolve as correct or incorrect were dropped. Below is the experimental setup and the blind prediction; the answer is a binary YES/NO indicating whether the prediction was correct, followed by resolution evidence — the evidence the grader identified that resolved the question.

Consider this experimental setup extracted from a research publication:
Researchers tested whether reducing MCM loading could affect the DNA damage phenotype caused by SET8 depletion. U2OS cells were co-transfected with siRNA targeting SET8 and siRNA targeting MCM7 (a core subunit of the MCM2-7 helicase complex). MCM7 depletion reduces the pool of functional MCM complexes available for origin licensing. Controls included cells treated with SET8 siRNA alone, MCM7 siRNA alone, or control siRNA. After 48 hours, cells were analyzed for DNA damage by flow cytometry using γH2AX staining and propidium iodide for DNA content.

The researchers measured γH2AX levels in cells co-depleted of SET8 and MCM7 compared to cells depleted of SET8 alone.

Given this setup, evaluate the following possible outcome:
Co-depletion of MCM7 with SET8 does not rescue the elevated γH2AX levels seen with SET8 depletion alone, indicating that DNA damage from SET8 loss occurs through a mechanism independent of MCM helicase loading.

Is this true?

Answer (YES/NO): NO